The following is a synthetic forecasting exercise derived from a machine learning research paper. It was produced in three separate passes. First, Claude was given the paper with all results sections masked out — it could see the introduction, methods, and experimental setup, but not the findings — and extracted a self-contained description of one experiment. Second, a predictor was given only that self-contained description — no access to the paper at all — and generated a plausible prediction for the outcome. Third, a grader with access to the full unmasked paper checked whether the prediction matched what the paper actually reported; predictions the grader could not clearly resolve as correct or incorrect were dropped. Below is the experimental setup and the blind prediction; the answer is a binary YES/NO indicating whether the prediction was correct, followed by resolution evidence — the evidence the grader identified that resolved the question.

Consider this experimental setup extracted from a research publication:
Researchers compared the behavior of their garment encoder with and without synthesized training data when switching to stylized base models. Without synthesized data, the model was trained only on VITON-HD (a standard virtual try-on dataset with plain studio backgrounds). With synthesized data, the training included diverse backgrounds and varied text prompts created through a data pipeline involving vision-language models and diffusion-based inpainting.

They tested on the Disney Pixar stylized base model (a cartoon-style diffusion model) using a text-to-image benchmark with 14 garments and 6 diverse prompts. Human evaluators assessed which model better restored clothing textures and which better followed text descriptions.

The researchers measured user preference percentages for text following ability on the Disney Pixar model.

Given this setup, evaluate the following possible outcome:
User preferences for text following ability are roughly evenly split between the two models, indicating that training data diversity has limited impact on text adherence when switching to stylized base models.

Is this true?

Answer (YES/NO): NO